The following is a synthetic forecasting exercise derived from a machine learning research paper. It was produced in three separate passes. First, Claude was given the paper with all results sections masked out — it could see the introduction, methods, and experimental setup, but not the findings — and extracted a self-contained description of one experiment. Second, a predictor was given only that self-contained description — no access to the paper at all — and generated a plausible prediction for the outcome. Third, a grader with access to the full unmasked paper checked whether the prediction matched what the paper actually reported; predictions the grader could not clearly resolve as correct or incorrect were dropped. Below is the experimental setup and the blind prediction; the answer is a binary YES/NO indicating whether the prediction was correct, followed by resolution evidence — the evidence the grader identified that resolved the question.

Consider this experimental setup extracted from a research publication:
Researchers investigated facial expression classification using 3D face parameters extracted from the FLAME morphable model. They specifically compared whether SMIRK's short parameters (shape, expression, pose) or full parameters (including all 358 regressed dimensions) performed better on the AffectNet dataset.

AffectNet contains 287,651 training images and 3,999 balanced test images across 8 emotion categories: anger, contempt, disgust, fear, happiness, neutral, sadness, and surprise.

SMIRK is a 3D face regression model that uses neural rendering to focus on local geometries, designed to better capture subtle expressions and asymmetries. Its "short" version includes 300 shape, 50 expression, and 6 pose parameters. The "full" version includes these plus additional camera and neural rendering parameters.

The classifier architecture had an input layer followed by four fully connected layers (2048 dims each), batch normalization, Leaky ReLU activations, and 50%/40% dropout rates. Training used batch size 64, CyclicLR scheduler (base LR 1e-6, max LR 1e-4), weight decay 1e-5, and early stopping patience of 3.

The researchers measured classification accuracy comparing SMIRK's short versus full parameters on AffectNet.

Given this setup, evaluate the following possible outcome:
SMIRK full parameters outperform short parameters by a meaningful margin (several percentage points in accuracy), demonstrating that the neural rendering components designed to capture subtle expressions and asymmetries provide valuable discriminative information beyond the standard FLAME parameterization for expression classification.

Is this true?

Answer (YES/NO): NO